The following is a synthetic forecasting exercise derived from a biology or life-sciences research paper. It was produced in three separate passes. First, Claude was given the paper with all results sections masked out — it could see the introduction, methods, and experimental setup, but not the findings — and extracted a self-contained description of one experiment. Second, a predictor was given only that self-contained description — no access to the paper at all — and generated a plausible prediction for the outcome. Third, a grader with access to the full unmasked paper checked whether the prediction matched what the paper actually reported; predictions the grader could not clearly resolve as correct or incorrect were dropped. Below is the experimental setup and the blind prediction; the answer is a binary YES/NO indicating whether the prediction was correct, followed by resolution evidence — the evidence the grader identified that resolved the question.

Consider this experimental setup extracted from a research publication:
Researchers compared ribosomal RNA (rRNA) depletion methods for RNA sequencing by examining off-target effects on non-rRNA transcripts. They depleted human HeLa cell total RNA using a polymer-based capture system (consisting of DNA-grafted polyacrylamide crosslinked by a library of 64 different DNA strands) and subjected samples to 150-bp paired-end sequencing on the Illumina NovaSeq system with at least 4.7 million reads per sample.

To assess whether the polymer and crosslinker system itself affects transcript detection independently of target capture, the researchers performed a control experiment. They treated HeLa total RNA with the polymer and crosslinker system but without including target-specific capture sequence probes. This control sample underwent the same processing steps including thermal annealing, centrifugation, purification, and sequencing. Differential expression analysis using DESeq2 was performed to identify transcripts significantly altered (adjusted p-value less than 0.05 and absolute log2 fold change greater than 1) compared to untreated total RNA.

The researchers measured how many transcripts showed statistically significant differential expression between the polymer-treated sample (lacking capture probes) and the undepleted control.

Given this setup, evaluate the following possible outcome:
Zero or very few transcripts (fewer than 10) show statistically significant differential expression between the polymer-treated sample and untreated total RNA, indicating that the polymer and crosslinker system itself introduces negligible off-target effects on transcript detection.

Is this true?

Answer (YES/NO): YES